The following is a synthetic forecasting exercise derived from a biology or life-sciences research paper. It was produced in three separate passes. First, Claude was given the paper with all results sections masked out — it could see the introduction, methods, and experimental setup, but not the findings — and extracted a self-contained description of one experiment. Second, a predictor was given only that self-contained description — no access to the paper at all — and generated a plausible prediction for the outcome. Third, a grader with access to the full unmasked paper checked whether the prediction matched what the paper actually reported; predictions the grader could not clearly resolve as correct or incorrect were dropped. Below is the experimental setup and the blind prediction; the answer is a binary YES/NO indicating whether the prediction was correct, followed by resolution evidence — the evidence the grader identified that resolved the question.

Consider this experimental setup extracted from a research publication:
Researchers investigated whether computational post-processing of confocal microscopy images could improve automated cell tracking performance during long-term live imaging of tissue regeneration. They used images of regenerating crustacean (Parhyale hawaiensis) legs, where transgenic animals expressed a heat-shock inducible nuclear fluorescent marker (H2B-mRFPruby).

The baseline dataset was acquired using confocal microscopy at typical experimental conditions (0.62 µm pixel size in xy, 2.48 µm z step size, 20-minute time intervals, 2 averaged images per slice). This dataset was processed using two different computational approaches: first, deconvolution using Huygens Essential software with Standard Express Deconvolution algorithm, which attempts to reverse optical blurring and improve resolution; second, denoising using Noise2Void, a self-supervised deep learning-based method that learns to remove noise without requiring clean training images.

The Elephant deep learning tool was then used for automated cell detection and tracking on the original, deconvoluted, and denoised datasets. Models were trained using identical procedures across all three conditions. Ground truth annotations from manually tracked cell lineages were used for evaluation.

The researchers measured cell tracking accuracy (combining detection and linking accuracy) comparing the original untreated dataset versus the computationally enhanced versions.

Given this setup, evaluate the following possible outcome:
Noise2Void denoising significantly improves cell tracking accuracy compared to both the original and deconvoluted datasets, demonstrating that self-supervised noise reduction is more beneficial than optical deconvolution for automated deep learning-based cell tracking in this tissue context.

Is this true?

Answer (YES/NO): NO